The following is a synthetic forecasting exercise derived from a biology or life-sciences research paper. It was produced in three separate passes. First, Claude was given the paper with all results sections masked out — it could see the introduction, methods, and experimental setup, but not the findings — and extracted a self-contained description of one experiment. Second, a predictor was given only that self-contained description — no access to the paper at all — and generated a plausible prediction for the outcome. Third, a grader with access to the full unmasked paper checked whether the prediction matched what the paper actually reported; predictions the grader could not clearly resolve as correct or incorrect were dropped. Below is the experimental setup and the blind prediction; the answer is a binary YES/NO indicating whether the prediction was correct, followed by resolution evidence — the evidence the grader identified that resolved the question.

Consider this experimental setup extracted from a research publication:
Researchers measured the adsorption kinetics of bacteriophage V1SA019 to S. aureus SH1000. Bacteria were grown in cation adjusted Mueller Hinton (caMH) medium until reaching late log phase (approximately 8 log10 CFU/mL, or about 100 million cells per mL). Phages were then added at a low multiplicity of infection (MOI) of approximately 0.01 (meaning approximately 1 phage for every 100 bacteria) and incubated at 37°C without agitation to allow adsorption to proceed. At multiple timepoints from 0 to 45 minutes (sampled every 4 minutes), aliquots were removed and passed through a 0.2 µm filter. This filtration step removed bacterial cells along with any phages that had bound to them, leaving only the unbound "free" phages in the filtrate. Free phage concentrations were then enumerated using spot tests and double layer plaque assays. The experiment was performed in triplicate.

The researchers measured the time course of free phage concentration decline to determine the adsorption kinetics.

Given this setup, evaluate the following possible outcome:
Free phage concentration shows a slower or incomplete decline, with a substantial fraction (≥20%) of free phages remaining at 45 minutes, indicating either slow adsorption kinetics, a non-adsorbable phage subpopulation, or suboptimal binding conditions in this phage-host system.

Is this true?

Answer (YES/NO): NO